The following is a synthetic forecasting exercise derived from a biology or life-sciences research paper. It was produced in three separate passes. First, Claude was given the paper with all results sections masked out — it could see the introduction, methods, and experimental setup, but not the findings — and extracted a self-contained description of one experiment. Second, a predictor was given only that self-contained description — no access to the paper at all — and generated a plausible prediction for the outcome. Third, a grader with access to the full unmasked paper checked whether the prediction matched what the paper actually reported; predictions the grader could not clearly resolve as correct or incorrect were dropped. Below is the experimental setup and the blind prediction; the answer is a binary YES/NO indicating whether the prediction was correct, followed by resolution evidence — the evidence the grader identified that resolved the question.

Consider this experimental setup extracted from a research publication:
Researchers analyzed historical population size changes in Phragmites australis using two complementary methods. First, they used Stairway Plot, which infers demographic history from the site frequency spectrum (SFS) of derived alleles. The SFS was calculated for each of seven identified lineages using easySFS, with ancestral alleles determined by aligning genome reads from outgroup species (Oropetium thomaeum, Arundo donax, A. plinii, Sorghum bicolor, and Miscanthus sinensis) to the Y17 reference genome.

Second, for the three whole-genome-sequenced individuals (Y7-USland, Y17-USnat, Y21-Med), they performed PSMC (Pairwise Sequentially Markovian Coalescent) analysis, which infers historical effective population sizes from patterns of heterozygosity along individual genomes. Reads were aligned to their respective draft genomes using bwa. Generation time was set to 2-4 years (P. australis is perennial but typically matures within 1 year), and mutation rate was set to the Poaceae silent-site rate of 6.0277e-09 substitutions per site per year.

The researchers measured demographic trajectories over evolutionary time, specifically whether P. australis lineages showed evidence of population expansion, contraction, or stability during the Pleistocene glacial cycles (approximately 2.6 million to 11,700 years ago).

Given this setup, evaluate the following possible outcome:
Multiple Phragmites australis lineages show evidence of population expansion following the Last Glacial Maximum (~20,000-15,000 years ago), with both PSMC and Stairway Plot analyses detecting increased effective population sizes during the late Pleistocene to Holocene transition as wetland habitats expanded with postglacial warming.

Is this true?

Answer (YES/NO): NO